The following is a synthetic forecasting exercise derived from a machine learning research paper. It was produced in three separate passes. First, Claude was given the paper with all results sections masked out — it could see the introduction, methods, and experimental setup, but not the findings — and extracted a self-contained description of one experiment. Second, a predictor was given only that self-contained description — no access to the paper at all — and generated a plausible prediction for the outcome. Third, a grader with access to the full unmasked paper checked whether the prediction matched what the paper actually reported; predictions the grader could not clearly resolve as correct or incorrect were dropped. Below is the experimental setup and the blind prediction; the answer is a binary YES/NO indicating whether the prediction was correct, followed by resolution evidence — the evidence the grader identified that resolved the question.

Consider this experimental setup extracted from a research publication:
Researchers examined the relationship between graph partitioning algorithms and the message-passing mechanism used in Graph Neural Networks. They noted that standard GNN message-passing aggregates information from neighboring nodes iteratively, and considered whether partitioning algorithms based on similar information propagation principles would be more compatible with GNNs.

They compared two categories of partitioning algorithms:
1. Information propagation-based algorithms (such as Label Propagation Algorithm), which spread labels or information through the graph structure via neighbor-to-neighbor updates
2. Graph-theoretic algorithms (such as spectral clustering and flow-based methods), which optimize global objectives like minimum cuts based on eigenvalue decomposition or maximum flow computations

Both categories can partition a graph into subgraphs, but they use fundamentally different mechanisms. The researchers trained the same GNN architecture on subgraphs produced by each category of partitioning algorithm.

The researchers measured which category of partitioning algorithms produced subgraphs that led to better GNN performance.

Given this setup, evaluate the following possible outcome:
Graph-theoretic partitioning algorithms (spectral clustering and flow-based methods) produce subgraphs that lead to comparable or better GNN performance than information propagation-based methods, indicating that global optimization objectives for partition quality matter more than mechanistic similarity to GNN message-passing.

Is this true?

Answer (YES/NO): NO